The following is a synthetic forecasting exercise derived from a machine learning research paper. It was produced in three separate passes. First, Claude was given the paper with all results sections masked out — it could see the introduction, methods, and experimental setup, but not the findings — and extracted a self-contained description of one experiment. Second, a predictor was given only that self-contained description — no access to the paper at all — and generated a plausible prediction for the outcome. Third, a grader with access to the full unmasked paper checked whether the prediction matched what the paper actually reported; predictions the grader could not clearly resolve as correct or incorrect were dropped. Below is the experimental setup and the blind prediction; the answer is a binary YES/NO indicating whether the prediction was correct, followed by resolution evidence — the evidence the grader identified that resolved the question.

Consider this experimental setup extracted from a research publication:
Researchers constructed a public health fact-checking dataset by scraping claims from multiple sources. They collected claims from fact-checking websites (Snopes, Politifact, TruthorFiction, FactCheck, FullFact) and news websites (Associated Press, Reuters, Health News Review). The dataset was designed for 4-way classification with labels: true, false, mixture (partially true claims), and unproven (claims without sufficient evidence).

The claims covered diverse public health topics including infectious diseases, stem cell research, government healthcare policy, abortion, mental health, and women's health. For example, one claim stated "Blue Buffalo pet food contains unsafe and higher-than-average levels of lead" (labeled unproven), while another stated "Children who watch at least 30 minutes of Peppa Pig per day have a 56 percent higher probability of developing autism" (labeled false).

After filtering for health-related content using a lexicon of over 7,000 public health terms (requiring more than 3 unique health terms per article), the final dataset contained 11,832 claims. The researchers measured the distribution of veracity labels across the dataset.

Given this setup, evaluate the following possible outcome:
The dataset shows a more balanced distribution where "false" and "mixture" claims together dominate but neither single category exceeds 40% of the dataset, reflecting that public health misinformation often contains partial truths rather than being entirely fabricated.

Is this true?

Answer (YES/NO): NO